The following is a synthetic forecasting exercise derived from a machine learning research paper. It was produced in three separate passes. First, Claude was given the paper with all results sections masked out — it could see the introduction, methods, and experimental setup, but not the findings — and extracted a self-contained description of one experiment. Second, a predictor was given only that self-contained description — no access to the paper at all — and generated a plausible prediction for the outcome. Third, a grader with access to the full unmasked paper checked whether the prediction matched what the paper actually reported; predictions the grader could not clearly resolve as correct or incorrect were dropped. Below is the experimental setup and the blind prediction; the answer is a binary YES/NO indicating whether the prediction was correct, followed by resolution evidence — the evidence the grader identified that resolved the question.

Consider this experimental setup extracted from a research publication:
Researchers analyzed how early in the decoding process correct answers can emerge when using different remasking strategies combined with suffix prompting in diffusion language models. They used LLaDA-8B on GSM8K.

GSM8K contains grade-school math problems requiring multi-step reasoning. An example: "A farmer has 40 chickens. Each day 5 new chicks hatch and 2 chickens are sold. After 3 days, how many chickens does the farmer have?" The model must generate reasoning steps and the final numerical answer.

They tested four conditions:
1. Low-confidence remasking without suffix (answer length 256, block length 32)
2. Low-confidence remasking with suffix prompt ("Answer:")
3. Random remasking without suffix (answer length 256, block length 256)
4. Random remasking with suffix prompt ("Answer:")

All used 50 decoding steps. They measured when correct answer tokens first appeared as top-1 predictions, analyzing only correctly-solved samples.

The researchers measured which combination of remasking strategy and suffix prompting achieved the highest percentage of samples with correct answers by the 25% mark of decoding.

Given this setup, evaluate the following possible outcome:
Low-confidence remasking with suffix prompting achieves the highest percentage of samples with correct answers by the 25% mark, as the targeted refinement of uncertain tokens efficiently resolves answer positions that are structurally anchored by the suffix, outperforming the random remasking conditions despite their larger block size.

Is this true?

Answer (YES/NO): NO